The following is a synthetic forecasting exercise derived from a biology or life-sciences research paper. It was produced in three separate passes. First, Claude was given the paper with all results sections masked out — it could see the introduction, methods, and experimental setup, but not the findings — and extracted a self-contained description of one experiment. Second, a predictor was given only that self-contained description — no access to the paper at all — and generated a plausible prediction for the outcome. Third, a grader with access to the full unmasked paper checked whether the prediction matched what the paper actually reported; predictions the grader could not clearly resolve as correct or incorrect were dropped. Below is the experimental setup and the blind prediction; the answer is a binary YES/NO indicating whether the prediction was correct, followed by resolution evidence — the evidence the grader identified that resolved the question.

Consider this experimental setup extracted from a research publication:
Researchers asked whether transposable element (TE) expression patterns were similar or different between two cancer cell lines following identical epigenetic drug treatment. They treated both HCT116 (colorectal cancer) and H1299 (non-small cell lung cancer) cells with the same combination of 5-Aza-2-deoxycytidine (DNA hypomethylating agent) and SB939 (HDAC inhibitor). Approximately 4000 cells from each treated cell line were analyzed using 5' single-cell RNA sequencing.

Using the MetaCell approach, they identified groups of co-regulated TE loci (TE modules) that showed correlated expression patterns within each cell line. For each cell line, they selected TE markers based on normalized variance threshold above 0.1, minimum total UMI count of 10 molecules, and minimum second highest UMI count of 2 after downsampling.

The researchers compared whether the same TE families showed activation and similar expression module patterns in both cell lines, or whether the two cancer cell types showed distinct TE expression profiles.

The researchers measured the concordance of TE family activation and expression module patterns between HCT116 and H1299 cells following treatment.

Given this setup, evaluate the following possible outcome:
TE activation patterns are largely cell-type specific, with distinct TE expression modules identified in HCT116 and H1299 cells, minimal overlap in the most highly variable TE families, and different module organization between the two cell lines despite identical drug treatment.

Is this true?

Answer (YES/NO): NO